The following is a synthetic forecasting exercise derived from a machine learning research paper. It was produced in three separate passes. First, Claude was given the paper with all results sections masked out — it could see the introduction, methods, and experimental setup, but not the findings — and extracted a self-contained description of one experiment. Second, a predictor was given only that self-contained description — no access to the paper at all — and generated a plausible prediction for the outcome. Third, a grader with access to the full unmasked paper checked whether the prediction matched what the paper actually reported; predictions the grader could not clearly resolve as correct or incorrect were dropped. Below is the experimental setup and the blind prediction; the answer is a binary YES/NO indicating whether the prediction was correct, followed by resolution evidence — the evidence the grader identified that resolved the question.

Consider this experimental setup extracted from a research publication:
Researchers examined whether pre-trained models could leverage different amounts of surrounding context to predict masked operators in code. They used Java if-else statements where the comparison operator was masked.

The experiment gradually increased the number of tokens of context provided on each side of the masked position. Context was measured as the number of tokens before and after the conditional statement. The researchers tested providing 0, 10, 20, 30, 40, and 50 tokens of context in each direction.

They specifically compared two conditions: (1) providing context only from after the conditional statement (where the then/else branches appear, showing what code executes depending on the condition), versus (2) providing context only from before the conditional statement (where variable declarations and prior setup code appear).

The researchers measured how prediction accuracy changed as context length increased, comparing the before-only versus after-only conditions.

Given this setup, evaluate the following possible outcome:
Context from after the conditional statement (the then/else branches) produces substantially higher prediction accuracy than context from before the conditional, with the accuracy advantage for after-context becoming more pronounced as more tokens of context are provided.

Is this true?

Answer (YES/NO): YES